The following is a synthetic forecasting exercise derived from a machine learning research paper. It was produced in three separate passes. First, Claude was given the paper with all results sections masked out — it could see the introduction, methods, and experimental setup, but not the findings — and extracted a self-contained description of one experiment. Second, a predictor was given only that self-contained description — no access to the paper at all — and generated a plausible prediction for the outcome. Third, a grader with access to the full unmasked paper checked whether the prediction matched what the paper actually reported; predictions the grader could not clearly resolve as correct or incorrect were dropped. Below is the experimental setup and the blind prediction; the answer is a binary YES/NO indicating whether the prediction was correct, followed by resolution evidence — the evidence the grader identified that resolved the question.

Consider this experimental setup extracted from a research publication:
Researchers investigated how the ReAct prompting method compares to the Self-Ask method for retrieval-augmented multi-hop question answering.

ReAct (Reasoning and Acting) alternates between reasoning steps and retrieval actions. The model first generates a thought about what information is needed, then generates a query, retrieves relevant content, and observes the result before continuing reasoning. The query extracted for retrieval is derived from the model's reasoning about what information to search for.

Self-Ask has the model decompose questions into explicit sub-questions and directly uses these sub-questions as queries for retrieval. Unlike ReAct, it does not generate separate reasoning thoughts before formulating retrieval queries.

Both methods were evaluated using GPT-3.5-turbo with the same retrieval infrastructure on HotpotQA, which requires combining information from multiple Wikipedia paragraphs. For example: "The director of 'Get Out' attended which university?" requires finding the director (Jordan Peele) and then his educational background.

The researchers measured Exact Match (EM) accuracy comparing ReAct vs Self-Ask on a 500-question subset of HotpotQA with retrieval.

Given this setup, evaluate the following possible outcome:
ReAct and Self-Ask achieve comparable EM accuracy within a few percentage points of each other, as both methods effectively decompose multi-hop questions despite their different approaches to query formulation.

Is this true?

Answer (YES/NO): YES